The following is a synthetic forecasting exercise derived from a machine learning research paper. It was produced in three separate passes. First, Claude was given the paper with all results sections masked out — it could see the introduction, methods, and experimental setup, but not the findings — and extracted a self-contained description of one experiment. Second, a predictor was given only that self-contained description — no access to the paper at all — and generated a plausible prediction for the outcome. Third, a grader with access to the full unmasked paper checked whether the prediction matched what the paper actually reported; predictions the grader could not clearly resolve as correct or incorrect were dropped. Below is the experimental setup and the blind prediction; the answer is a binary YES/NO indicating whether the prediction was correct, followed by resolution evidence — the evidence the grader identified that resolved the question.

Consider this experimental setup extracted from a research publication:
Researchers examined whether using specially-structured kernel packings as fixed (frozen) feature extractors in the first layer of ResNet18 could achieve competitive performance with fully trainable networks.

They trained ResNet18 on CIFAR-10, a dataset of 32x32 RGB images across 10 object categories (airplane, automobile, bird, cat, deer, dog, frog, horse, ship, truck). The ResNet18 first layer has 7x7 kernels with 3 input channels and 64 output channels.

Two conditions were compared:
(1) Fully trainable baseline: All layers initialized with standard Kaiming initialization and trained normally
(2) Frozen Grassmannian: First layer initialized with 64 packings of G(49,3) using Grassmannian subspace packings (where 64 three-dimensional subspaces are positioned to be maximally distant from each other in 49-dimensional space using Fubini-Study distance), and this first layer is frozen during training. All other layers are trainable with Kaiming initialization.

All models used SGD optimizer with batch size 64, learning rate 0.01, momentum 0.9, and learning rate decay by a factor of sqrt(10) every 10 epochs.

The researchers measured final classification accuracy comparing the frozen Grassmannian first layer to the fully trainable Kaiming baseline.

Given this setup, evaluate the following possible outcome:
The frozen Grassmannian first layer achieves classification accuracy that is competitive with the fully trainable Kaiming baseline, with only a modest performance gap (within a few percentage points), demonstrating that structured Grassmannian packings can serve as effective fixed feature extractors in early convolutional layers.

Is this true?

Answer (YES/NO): YES